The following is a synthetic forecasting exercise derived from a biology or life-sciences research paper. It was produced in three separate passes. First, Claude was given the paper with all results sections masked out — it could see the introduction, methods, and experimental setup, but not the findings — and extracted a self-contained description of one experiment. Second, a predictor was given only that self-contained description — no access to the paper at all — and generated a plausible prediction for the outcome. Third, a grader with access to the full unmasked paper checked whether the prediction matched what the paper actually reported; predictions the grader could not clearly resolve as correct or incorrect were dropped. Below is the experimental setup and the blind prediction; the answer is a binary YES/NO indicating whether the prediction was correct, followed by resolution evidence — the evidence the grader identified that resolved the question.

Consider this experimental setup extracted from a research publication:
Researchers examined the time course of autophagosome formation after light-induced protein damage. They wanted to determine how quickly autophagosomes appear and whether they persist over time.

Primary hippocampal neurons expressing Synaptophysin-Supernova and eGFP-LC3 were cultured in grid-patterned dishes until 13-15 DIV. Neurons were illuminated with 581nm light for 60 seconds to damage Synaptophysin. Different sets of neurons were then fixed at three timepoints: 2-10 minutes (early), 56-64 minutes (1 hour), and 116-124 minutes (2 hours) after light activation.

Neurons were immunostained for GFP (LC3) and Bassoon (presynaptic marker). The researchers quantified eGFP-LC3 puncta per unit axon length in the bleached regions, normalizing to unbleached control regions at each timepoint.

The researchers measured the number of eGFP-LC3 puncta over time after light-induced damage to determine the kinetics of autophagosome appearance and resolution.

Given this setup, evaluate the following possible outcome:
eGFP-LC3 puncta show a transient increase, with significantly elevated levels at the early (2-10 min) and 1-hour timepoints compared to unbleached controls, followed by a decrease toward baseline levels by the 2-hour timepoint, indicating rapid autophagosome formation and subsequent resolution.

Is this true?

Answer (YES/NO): NO